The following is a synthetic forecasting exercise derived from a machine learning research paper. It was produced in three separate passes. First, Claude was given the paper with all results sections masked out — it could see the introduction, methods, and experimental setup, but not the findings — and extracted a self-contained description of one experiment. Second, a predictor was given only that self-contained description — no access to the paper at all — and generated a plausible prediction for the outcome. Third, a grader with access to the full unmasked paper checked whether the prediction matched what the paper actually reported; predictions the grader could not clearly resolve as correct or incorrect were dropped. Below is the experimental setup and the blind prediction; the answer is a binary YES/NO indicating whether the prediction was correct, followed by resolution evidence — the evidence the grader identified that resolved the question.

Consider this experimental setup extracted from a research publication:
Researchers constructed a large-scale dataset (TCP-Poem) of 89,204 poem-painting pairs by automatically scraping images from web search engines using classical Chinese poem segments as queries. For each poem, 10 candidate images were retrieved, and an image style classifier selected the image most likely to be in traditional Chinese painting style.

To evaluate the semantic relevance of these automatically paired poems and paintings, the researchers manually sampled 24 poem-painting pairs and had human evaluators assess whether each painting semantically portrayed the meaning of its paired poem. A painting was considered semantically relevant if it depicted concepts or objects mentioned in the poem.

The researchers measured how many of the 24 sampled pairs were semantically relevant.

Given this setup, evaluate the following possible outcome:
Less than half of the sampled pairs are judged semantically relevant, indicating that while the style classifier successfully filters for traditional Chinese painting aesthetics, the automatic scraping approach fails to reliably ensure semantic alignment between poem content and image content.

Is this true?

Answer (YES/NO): YES